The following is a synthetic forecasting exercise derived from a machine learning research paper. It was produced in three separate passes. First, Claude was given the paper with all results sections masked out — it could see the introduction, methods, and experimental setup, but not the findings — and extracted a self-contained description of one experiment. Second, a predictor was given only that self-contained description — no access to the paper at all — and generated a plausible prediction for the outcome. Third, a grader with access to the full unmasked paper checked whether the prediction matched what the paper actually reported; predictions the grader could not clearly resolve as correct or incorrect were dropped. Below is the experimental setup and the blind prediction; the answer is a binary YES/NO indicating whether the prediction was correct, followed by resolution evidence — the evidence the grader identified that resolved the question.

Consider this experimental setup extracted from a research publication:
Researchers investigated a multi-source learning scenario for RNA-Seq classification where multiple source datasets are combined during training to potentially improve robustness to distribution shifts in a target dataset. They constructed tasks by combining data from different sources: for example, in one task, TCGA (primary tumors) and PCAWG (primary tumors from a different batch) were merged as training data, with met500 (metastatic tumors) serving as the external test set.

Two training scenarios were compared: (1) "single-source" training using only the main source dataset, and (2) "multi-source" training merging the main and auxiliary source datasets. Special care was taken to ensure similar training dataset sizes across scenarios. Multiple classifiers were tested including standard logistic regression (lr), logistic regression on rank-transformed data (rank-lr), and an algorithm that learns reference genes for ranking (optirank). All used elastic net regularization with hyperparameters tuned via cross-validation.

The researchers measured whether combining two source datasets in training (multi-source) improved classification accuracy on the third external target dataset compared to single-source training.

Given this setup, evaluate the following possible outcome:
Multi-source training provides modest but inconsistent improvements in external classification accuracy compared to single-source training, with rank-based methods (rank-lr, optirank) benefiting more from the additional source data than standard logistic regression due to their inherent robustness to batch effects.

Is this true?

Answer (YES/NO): NO